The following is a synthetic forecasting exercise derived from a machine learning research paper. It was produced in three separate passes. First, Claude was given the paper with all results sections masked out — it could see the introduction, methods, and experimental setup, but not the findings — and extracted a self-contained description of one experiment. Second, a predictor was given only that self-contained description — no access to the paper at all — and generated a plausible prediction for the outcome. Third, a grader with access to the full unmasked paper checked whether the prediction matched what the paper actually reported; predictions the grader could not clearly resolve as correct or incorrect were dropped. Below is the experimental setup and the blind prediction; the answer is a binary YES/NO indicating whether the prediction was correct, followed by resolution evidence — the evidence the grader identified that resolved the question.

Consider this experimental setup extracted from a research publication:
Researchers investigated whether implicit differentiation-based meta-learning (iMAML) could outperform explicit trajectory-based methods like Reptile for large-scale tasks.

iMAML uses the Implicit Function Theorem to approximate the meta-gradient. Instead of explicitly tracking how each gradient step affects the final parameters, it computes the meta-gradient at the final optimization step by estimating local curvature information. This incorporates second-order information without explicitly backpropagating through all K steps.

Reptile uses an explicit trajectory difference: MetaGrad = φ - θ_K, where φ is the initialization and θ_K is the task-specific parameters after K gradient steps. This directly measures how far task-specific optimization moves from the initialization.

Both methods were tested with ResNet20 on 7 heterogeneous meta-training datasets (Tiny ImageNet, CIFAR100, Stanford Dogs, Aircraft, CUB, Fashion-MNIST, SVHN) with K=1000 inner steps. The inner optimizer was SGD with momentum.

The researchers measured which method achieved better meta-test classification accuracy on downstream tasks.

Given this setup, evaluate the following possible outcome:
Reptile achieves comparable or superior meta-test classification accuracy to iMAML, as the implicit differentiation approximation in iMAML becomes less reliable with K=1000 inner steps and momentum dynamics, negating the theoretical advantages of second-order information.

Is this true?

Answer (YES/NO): YES